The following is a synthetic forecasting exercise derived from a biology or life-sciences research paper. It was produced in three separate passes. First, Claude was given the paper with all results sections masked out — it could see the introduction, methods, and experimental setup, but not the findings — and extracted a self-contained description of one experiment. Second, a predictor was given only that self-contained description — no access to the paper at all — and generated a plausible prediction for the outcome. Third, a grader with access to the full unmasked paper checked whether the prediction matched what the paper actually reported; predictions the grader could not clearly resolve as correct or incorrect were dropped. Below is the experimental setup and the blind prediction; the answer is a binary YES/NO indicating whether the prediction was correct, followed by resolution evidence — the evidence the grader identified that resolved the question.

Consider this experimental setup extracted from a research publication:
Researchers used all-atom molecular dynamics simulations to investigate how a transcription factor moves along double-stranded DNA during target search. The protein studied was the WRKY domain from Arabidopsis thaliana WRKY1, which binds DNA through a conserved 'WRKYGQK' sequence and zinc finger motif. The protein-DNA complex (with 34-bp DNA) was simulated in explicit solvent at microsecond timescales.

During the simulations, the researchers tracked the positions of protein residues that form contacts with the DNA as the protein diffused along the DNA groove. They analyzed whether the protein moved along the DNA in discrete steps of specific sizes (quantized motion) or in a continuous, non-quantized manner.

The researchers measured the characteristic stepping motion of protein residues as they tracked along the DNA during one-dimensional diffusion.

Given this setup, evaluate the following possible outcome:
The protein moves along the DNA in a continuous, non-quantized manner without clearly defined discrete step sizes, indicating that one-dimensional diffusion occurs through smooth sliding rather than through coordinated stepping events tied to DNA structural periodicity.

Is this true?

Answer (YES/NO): NO